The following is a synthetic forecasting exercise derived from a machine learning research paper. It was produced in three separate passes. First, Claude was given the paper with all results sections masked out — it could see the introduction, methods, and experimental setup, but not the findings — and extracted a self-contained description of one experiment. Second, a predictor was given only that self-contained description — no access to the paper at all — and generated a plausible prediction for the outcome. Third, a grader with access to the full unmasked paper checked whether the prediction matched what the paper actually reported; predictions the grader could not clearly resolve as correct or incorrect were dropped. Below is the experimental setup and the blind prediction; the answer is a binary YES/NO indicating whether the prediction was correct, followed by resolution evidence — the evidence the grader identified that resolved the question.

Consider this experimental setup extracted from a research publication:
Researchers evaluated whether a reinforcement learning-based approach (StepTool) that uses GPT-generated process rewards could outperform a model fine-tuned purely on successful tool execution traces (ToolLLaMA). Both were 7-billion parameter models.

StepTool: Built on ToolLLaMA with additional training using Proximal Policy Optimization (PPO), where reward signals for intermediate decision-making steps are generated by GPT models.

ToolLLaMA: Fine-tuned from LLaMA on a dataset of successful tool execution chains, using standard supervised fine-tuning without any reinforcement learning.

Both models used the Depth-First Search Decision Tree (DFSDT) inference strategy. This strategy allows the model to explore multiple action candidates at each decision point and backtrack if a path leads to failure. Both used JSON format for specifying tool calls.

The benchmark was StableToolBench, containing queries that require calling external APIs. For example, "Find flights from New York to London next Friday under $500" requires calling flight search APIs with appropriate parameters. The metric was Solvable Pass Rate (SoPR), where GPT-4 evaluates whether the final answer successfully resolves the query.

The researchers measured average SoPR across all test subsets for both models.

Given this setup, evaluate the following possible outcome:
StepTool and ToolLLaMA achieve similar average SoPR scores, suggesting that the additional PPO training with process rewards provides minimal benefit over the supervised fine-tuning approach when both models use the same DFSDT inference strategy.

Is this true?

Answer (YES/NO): NO